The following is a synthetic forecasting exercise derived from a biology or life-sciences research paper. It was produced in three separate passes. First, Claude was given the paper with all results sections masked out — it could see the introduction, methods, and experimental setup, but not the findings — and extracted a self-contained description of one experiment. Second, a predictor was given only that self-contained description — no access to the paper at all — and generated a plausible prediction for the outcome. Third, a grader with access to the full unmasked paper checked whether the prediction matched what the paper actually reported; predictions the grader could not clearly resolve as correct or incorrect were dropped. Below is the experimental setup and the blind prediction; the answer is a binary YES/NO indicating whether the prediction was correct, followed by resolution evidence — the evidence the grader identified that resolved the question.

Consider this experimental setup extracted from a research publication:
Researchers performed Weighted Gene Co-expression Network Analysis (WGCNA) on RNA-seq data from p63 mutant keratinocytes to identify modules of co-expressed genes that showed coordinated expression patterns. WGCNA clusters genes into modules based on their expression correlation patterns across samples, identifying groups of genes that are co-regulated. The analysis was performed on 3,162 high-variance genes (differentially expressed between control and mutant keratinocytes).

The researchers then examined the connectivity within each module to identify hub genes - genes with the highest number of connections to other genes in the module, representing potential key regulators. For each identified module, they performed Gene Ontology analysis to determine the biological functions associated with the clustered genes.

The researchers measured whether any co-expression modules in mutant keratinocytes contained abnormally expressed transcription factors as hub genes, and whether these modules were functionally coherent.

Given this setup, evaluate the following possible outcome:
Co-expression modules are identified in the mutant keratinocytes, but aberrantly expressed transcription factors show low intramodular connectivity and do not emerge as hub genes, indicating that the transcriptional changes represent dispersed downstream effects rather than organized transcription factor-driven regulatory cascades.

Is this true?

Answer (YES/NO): NO